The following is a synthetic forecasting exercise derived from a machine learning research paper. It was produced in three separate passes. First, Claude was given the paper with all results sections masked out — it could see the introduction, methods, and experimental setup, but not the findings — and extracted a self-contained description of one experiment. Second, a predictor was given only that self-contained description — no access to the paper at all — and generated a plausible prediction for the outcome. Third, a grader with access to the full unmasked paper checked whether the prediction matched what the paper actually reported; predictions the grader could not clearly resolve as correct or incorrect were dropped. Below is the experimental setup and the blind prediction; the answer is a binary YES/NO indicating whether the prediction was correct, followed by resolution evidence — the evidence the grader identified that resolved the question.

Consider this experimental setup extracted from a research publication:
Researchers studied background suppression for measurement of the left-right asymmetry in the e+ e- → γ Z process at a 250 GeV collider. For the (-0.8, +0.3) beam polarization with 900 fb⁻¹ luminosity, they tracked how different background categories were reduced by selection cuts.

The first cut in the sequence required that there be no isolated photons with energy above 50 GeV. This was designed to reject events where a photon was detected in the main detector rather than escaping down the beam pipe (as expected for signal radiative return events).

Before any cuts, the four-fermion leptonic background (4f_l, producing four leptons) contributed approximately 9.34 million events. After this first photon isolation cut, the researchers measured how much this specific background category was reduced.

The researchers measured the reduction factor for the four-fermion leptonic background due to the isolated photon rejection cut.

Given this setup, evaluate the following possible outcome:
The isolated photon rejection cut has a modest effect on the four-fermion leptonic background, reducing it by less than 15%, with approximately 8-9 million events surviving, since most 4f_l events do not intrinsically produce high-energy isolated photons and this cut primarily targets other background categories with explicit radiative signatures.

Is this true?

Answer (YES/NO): NO